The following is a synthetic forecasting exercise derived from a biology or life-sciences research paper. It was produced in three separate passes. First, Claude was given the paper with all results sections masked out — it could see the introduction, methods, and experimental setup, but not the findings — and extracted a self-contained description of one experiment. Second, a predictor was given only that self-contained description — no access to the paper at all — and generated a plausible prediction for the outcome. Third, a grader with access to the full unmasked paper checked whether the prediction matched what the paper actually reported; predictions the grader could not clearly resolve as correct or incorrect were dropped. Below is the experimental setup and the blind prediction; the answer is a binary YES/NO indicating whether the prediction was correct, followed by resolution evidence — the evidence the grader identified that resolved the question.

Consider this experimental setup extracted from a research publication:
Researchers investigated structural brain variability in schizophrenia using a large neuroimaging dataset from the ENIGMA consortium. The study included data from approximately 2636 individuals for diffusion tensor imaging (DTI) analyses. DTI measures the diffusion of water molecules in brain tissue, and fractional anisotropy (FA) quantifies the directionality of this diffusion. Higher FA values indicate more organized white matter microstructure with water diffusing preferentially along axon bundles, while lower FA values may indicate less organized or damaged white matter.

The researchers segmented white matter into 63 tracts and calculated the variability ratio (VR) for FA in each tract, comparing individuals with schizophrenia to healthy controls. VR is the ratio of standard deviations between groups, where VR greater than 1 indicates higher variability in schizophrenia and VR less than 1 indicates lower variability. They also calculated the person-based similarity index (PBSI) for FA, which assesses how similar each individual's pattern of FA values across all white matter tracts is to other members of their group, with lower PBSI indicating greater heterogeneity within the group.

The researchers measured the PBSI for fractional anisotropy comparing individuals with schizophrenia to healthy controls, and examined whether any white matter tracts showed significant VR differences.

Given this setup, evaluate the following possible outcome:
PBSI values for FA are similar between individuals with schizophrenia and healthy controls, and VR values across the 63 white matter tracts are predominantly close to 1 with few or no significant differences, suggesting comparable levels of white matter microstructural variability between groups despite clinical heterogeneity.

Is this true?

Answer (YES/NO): NO